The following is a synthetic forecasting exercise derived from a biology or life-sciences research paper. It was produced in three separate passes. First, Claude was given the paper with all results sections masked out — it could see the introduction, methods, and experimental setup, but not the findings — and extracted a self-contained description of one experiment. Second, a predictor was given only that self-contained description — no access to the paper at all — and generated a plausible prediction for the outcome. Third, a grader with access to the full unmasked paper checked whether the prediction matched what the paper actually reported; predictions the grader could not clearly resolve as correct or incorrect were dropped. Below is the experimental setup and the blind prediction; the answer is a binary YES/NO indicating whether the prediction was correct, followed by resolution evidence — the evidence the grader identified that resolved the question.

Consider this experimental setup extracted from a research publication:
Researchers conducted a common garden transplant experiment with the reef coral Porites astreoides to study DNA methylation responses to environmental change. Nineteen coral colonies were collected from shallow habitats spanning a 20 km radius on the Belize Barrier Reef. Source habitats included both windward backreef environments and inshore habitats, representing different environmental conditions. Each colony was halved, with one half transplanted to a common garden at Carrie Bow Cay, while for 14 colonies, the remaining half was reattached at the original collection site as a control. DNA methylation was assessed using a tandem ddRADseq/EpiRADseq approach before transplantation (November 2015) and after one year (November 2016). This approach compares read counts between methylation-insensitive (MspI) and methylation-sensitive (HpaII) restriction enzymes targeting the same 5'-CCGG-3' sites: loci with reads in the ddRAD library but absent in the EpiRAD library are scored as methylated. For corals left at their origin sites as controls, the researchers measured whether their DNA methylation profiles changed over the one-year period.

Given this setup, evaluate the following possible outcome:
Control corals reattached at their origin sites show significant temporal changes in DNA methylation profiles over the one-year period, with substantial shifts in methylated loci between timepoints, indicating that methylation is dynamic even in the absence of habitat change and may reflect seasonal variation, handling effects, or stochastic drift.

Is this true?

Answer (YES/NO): NO